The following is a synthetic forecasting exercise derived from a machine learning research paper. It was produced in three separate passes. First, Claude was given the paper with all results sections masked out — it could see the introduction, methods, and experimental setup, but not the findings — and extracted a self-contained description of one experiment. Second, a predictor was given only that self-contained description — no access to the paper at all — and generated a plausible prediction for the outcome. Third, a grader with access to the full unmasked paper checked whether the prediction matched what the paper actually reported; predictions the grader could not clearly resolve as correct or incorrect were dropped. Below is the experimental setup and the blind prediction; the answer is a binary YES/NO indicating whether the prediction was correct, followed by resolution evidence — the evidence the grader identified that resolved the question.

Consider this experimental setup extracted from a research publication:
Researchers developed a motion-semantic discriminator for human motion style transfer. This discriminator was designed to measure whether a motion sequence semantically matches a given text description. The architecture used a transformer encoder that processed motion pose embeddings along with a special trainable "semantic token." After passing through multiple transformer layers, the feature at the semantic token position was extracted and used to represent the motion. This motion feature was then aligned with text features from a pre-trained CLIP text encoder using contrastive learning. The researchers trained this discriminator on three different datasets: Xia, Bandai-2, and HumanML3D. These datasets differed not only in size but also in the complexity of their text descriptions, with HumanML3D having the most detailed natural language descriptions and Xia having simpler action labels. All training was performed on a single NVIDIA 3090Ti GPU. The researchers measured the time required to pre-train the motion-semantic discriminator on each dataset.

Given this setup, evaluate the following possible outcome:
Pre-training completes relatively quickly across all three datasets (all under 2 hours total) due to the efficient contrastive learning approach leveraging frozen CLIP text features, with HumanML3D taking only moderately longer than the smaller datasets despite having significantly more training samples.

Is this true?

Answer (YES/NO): NO